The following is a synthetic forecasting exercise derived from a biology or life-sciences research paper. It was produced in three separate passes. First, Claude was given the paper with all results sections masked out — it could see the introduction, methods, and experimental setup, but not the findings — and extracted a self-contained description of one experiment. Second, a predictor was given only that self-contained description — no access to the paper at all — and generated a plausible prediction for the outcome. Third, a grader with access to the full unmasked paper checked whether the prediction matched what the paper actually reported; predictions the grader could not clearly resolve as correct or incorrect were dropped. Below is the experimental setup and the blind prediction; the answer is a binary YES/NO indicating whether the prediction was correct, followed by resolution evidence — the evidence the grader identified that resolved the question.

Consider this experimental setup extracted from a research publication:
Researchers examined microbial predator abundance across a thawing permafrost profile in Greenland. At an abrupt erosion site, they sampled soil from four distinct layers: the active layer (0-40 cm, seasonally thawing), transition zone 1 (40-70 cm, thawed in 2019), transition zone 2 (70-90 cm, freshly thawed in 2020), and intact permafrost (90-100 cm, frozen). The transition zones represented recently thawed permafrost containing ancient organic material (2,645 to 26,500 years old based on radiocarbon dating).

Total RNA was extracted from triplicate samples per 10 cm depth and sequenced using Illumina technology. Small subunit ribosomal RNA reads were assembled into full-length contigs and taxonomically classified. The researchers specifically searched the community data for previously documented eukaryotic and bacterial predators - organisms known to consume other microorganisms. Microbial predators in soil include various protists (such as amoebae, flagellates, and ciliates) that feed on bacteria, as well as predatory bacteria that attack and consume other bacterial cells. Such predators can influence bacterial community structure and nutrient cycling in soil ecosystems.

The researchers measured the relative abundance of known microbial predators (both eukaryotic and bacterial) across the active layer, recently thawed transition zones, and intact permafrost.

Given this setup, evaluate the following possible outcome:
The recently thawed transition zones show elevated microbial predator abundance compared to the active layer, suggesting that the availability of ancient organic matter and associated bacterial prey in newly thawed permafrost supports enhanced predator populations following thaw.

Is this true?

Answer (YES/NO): YES